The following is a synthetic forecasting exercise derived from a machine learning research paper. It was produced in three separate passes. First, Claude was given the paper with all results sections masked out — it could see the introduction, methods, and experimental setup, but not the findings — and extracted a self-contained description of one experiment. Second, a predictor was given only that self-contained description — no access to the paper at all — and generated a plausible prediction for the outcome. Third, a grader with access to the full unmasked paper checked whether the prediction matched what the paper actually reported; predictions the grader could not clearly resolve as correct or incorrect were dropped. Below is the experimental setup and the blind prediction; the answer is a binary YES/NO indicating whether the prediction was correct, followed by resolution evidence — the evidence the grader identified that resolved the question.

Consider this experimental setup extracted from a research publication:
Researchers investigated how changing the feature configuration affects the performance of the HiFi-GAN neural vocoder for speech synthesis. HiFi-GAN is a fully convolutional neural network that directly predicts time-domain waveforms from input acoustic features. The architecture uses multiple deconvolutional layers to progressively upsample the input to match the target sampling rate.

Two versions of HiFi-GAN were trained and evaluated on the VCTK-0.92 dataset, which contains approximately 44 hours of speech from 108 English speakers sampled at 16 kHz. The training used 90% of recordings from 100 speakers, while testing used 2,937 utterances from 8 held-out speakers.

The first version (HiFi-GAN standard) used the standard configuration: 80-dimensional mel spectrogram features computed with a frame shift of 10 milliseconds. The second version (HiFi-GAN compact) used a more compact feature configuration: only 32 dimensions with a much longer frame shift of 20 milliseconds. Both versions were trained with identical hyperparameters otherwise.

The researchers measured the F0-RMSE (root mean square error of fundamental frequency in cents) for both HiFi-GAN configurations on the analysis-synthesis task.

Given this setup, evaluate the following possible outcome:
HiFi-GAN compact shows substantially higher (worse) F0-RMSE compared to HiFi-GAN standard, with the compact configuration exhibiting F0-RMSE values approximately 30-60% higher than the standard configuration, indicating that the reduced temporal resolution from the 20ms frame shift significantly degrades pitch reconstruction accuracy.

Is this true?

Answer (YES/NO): NO